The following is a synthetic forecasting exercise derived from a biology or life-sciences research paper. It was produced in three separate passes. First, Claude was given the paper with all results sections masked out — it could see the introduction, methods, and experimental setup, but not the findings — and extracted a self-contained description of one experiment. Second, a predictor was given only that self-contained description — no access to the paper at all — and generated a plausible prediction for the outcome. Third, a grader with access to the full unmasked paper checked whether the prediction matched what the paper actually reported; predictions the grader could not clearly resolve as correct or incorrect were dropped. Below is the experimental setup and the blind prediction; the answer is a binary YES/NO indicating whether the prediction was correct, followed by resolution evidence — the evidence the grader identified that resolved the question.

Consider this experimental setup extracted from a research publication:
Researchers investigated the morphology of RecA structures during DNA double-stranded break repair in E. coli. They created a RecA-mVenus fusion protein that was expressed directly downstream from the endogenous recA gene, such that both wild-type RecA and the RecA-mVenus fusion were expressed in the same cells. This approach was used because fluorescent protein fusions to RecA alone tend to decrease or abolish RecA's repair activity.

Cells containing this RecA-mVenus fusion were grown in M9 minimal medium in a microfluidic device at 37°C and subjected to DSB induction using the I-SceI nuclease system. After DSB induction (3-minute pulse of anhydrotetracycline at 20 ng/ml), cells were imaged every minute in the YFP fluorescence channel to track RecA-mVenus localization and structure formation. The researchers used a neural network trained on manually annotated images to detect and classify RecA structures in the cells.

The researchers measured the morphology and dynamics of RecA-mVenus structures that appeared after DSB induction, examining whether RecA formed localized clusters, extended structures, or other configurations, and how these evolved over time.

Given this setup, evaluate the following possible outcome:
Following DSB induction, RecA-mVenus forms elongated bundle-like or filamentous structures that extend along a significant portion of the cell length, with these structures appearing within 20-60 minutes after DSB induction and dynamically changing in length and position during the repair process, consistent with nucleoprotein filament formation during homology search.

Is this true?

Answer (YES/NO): NO